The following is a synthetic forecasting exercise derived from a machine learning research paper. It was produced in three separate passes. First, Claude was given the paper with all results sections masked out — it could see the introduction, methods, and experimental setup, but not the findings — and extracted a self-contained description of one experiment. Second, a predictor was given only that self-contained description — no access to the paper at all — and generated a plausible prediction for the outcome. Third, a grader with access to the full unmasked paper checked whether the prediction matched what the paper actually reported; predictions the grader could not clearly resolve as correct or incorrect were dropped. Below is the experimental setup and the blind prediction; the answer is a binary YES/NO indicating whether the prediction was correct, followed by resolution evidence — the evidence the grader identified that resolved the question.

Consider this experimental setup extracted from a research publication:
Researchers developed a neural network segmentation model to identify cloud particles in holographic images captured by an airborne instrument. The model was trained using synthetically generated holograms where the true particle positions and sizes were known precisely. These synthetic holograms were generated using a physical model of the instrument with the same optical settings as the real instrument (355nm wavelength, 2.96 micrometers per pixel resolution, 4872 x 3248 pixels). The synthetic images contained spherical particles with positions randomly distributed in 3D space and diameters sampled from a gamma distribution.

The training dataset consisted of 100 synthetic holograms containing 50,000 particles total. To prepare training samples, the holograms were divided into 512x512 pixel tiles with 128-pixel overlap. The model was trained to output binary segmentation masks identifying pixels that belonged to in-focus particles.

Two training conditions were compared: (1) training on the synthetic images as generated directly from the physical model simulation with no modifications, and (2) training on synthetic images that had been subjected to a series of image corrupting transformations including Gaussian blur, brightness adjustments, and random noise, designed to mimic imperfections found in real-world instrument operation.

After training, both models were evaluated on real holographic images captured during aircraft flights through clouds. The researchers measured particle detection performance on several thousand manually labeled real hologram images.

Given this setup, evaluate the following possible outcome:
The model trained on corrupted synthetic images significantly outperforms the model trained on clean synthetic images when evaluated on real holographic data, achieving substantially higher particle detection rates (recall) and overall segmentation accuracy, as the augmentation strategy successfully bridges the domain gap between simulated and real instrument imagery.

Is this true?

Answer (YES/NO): YES